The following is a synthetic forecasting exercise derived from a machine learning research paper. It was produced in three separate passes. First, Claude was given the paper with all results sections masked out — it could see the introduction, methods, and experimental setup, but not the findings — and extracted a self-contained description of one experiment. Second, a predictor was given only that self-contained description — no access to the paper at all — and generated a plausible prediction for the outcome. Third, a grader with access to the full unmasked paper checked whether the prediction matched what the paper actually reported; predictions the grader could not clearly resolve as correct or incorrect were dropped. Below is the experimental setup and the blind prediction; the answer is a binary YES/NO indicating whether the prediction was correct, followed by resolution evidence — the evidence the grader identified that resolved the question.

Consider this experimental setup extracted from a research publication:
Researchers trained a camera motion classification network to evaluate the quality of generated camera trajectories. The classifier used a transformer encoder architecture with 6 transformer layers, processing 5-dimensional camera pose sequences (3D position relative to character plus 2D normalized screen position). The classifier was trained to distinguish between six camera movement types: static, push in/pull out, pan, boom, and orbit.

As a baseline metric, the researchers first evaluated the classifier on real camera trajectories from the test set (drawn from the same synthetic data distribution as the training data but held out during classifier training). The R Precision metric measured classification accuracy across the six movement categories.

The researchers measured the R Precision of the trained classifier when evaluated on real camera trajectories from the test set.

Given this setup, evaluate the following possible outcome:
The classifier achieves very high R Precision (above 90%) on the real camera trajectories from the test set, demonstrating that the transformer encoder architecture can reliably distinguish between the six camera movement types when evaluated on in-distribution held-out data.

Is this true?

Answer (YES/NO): YES